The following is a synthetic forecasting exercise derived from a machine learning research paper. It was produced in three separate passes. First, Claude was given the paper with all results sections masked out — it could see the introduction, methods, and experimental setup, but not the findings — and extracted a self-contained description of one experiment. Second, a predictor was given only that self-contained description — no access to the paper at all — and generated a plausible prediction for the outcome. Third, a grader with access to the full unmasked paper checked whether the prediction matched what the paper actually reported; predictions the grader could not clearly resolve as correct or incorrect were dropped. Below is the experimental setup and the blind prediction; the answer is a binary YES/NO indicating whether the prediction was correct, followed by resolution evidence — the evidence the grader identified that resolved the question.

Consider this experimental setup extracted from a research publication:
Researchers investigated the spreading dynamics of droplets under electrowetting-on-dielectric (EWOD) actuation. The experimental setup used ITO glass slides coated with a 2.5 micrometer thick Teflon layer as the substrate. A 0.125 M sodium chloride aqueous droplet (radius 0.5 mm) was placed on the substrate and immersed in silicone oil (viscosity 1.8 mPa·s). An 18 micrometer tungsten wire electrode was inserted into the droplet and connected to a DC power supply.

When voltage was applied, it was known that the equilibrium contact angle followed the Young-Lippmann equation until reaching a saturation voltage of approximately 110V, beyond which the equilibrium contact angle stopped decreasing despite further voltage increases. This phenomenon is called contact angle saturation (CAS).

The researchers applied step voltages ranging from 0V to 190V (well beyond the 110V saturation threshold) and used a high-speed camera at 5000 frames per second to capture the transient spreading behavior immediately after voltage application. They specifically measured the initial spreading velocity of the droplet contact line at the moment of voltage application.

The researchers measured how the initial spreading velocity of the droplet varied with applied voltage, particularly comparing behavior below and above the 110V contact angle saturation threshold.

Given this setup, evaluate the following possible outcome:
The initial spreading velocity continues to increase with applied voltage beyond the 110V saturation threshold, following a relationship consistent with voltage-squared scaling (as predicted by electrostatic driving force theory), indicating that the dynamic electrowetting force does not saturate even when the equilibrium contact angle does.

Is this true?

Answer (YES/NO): NO